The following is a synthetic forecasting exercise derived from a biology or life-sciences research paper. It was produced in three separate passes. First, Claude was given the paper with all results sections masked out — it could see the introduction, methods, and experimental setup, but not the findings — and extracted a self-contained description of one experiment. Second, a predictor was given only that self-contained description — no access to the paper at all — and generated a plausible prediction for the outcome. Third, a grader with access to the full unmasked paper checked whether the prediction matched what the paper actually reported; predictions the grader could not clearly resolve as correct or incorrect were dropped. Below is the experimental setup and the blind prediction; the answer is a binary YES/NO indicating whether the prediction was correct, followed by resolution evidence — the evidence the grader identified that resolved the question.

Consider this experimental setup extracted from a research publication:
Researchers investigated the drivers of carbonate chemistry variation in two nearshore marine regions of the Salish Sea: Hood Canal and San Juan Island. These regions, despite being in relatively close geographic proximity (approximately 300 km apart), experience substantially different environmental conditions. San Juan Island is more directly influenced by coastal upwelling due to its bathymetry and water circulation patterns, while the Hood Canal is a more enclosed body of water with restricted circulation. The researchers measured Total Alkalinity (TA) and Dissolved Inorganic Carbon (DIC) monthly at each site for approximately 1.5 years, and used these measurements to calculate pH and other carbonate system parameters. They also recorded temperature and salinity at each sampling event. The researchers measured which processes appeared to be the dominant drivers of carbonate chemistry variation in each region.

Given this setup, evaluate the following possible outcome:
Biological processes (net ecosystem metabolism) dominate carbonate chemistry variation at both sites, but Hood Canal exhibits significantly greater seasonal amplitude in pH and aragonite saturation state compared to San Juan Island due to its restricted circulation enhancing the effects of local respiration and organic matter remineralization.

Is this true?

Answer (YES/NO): NO